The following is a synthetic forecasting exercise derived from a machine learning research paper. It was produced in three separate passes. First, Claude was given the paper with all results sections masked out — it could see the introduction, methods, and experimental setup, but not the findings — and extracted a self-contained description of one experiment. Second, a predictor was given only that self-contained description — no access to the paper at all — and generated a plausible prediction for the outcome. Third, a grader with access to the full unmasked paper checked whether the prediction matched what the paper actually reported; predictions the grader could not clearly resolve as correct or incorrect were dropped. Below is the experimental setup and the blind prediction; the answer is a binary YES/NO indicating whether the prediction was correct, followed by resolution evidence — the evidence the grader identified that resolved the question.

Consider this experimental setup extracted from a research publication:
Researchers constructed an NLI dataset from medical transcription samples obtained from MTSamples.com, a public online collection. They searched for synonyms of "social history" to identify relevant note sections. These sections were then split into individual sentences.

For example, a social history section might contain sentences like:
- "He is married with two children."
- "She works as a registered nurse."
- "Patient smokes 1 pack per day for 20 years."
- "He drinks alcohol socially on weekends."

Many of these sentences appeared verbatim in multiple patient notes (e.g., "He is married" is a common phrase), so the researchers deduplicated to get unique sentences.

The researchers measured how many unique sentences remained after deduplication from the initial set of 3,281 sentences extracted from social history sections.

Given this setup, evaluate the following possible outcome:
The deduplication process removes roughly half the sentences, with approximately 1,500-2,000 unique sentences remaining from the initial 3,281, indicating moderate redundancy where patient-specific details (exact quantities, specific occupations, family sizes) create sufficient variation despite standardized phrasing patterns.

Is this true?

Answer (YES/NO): NO